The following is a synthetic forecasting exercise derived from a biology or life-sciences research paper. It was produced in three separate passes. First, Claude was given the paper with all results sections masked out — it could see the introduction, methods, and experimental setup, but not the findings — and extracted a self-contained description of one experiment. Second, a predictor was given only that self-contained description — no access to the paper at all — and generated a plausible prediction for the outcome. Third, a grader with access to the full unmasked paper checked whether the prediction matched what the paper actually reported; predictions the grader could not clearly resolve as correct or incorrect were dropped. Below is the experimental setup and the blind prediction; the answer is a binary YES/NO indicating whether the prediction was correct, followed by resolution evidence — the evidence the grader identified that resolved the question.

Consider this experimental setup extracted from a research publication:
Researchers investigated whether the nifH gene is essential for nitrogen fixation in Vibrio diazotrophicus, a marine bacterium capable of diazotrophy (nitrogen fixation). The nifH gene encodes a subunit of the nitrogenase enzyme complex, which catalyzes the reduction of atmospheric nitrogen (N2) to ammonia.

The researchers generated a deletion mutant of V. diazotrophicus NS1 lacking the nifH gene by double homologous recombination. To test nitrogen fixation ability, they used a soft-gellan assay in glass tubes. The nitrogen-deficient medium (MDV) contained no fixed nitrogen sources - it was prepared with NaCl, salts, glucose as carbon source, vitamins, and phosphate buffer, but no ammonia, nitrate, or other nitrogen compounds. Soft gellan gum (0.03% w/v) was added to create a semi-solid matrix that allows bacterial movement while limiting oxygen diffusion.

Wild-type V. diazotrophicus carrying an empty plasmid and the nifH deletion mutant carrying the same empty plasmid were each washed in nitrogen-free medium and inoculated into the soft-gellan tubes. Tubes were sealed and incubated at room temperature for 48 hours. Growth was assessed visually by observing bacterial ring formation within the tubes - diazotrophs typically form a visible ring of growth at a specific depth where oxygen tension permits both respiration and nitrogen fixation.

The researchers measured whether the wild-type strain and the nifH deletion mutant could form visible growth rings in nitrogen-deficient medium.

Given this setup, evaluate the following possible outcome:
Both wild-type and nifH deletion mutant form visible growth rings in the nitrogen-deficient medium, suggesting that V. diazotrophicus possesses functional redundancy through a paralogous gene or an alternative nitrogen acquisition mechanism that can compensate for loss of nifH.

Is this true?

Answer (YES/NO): NO